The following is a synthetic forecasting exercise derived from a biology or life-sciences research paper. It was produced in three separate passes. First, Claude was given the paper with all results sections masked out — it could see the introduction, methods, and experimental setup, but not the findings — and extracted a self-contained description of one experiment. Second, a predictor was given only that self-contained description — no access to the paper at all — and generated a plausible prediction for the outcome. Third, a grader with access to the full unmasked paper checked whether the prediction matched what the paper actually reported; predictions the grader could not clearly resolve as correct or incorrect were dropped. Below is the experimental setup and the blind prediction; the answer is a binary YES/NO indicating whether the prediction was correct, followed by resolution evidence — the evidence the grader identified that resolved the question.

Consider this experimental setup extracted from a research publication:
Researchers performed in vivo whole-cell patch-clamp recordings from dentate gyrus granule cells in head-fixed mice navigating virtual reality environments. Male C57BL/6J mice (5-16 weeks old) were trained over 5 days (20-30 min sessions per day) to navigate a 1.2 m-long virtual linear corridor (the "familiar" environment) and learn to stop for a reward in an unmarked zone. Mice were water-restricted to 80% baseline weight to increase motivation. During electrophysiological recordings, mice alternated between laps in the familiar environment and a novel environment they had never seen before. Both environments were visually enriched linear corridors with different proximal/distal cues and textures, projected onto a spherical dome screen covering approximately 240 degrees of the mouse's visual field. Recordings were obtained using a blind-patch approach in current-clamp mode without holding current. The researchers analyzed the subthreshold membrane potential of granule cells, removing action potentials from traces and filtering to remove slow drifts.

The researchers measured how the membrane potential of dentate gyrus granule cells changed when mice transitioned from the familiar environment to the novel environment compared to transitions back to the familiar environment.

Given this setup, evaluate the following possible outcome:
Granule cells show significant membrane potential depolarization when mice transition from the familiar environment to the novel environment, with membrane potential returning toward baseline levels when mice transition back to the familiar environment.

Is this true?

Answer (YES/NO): YES